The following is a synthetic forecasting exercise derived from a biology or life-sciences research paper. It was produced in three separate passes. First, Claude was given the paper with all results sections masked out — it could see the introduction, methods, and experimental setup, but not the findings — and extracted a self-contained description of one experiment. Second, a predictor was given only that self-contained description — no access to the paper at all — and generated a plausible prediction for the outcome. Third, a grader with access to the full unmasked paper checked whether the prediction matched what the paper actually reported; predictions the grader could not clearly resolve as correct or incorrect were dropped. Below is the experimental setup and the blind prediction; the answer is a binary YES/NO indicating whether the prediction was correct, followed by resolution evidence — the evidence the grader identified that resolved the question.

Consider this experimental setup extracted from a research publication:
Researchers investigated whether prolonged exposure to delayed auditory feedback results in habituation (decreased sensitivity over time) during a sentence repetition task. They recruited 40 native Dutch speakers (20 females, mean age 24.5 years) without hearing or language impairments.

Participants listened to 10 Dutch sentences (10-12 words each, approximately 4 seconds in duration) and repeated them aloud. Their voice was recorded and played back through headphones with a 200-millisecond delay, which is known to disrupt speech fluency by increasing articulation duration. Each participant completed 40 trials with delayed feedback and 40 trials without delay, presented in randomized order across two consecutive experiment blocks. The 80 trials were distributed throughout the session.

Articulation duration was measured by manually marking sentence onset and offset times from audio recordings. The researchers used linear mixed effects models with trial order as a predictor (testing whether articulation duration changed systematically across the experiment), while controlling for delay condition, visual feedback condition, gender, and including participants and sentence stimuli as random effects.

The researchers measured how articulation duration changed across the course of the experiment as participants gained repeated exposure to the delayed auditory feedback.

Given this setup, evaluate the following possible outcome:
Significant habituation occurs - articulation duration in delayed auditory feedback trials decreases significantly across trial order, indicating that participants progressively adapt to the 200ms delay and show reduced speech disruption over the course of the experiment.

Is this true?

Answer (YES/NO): YES